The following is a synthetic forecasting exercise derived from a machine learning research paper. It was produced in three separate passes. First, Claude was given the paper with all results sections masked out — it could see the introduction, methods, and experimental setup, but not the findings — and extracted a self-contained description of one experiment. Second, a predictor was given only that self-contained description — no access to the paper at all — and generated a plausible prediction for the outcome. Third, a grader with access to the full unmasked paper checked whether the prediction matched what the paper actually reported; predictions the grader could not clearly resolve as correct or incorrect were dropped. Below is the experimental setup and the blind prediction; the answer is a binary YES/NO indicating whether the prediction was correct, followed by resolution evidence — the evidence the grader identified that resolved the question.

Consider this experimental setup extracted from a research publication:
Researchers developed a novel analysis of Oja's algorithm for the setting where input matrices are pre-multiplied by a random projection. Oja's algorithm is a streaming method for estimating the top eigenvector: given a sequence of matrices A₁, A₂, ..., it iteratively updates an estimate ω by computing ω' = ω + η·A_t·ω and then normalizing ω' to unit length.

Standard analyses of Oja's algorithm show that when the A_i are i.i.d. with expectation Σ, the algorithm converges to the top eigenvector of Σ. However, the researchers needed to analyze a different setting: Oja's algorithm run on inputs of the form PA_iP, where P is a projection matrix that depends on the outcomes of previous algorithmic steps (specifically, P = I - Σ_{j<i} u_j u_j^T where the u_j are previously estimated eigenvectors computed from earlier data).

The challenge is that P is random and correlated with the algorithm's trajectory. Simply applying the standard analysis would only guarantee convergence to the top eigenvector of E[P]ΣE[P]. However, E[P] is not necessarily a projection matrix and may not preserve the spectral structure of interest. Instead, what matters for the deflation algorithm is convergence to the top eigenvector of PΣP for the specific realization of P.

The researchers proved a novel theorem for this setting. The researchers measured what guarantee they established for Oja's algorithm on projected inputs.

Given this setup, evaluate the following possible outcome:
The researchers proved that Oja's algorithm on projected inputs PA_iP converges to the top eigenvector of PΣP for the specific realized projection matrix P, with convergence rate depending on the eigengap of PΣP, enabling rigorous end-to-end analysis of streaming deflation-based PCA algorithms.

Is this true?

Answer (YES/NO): YES